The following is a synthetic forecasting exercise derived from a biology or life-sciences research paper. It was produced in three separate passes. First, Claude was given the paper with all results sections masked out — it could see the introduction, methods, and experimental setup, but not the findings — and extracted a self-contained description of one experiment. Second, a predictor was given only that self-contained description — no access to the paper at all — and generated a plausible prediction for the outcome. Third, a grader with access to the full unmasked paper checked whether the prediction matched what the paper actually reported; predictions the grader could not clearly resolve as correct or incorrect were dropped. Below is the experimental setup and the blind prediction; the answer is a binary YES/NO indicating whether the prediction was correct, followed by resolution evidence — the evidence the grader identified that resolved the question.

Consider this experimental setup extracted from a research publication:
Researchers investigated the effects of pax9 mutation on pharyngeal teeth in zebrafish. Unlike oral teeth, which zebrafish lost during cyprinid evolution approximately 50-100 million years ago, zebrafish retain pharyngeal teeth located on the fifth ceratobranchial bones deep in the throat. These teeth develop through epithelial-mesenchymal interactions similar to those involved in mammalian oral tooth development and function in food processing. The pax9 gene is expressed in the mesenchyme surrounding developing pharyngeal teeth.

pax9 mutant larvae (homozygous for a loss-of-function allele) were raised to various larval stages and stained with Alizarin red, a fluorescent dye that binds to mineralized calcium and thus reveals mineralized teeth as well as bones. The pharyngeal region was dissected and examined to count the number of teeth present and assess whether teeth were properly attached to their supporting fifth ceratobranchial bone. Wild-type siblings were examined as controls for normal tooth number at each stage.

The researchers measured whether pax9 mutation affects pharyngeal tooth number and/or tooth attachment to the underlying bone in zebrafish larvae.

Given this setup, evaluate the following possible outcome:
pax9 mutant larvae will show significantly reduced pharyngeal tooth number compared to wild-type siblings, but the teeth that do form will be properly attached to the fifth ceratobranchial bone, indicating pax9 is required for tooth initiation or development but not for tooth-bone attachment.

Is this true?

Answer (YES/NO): NO